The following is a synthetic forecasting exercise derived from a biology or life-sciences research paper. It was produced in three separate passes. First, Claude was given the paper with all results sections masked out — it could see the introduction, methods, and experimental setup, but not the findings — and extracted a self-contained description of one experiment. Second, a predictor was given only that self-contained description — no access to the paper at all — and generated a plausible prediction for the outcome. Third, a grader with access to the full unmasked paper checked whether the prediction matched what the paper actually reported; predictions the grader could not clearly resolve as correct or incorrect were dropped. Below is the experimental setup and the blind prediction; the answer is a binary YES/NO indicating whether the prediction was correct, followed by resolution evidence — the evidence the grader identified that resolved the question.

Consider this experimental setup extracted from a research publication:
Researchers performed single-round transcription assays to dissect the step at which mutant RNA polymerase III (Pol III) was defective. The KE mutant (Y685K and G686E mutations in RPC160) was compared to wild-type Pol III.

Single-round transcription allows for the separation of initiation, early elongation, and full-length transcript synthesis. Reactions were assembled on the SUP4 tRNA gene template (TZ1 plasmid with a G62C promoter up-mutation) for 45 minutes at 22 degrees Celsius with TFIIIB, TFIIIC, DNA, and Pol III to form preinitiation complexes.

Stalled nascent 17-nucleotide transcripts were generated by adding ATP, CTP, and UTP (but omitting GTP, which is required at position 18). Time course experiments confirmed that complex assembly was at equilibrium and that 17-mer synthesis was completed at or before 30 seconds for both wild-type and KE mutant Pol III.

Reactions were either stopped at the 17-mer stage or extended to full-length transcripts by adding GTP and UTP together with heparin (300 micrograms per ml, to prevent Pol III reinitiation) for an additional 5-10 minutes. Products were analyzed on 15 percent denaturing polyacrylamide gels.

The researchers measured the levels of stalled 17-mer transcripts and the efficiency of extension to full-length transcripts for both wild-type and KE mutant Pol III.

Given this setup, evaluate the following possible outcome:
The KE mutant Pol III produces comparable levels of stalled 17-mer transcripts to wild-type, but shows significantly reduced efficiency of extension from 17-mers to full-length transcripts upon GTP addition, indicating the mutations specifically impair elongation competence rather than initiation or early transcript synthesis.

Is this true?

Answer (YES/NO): NO